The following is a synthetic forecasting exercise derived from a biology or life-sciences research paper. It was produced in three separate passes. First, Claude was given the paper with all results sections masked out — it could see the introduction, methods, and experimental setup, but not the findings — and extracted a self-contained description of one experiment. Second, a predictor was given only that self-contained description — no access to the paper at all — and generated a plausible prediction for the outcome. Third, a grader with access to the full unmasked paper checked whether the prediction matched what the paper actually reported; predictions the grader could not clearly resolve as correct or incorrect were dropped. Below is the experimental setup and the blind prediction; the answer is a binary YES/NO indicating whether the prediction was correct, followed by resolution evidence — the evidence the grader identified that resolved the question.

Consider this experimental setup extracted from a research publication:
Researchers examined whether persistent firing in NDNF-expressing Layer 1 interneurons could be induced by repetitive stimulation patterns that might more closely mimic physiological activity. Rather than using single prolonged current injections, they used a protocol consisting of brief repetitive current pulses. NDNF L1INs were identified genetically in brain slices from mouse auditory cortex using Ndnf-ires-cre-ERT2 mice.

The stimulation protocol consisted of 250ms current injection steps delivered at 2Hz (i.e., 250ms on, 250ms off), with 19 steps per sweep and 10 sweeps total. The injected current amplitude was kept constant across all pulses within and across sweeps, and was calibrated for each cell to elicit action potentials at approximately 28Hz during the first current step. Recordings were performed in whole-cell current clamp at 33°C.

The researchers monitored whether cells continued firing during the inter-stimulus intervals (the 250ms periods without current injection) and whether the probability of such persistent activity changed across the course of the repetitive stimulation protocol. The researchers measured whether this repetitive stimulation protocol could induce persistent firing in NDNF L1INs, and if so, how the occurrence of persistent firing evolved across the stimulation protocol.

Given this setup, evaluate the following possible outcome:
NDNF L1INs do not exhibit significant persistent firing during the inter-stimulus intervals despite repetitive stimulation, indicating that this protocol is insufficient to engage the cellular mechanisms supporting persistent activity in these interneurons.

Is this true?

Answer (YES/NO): NO